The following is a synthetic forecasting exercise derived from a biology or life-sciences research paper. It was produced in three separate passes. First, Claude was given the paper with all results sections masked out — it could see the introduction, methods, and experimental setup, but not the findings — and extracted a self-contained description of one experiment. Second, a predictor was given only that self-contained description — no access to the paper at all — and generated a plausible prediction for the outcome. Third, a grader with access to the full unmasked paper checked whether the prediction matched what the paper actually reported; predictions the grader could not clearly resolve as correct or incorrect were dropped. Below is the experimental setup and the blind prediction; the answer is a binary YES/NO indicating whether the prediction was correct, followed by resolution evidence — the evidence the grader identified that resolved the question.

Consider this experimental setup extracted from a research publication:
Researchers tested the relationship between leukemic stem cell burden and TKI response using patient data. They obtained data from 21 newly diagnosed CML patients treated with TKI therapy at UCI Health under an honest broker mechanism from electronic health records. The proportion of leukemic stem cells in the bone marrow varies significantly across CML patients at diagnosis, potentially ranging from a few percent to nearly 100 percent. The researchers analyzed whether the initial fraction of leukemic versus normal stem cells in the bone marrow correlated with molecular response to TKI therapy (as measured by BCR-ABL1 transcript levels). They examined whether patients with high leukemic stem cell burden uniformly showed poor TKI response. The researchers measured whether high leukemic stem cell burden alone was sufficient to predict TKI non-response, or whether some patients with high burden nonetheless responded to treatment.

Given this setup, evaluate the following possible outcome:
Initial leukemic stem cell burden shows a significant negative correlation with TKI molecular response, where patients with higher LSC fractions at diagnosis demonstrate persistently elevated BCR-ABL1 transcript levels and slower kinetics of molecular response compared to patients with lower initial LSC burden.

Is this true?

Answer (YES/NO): YES